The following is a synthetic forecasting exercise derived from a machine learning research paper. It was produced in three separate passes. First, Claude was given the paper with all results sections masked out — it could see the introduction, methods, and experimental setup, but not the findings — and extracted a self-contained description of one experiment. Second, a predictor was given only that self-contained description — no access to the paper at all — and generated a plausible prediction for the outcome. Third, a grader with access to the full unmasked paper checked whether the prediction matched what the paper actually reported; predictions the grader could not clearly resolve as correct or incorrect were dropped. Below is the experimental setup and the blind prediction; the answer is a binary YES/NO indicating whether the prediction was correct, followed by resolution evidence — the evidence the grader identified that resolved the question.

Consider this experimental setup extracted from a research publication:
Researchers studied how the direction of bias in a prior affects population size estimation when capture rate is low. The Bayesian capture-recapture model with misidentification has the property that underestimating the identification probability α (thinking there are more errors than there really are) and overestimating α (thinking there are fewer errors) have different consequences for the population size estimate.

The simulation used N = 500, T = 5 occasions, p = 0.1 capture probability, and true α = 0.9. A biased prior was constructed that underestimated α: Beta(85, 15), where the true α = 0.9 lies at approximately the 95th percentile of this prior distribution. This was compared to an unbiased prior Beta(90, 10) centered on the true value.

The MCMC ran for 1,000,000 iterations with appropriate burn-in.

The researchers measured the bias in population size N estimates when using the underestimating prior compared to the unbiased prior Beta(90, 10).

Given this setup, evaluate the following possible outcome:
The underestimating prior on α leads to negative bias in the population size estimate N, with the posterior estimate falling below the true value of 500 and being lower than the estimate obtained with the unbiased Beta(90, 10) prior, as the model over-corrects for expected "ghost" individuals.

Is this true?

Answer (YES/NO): YES